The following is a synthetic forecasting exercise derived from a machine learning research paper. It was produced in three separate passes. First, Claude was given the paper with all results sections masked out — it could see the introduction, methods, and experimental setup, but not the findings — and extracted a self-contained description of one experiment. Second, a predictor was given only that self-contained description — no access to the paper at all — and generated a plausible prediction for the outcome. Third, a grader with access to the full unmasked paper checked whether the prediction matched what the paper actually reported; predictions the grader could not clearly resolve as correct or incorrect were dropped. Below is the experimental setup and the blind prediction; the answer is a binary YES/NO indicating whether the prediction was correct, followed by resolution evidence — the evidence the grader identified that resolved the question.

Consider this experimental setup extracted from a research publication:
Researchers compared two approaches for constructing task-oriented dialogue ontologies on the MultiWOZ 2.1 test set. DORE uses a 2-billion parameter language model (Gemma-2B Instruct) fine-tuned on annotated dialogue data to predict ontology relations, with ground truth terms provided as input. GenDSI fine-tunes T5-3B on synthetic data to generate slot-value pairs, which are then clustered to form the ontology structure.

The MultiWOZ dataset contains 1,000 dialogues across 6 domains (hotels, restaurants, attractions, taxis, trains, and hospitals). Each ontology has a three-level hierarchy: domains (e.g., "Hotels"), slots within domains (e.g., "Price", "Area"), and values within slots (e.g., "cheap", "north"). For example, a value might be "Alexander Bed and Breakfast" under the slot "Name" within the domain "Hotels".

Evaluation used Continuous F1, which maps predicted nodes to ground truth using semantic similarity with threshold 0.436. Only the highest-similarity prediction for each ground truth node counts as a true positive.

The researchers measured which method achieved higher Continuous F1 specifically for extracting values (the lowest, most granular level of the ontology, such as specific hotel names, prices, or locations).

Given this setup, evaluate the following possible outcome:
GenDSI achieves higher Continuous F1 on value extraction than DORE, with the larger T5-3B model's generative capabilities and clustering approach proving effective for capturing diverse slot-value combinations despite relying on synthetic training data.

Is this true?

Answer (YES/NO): NO